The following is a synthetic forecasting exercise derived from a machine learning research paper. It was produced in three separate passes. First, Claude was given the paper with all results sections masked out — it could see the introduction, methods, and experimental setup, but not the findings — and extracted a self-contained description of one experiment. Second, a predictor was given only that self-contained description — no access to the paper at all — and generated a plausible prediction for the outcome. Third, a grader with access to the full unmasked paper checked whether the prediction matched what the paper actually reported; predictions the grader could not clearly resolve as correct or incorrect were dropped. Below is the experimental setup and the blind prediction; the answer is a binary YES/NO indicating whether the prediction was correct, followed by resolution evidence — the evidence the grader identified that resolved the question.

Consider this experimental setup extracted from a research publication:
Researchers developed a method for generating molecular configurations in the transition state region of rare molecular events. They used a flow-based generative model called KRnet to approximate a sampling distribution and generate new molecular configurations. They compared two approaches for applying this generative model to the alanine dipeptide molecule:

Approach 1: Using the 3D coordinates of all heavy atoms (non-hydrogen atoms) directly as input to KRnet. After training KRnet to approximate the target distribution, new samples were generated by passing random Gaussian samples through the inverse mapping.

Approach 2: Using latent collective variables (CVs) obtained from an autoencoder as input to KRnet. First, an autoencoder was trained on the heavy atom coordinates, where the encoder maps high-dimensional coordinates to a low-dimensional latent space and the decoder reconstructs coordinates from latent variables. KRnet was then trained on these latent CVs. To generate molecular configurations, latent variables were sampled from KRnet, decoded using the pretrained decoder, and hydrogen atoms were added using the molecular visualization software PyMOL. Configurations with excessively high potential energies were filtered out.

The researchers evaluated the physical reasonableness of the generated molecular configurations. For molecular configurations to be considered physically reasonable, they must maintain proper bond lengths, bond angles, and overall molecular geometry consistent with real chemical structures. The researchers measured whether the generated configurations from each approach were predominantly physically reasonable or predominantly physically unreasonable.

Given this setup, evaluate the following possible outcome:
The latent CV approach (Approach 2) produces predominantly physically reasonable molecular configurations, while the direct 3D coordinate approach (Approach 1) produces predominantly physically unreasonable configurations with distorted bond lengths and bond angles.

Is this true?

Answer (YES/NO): YES